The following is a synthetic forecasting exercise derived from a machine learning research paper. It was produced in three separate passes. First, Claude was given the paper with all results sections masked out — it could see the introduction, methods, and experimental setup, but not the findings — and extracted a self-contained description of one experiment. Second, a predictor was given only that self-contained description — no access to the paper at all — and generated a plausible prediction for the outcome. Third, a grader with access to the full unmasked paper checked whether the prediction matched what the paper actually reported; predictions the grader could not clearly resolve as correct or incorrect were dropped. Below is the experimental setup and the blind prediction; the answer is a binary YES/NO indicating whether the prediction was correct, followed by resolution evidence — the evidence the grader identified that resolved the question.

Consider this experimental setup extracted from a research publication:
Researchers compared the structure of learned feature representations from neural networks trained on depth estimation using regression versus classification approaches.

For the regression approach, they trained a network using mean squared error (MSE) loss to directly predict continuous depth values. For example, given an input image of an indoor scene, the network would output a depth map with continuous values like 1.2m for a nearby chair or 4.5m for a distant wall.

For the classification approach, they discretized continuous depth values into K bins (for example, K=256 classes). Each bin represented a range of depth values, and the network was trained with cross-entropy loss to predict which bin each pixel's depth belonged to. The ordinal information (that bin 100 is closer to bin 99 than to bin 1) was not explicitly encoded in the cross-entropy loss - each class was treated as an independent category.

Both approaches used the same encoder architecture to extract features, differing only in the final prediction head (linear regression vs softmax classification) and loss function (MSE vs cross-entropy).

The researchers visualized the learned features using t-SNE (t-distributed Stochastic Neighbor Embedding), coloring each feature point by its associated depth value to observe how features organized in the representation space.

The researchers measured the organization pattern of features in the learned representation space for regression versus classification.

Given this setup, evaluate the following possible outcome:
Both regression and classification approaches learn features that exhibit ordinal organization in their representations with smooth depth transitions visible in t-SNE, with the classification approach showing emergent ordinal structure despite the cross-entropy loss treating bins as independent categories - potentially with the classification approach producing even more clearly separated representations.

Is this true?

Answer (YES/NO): NO